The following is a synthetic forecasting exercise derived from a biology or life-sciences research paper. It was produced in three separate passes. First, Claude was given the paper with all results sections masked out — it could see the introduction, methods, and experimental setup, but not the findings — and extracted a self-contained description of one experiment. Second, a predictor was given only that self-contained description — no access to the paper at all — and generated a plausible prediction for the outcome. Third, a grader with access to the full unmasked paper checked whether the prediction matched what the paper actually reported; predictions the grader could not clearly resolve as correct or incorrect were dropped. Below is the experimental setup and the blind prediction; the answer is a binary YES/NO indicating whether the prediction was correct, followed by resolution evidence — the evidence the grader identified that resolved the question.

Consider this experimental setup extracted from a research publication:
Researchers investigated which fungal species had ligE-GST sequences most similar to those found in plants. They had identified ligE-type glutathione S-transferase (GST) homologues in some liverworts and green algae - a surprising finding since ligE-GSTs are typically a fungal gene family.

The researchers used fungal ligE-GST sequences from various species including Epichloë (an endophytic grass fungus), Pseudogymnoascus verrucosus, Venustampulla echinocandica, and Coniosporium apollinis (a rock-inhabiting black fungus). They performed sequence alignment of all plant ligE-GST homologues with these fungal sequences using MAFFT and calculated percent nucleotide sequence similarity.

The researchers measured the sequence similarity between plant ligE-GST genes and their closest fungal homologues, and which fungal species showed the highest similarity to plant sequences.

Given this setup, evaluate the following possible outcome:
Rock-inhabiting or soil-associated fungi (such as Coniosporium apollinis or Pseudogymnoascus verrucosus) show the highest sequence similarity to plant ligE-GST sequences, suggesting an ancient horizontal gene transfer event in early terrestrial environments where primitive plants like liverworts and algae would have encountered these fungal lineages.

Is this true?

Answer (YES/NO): YES